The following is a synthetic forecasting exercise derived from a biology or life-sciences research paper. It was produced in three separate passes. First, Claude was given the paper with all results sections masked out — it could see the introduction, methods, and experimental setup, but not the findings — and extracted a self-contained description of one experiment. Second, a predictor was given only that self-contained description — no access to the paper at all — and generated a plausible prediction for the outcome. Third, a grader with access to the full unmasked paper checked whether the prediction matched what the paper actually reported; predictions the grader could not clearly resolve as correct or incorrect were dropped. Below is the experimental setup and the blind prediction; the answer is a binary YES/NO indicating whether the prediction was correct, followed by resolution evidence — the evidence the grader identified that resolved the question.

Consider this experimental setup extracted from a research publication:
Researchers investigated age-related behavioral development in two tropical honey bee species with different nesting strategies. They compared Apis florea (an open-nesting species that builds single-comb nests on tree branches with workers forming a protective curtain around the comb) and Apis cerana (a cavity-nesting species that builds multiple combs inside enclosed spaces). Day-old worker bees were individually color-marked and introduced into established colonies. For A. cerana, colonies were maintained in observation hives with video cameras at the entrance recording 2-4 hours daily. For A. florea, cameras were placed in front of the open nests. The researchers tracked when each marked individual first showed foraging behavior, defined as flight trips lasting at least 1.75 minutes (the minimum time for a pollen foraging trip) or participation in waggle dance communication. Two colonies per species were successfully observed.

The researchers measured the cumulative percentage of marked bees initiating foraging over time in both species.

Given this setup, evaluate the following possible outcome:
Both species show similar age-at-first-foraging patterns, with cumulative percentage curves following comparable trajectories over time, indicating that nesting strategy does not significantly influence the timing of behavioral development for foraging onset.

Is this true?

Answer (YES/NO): NO